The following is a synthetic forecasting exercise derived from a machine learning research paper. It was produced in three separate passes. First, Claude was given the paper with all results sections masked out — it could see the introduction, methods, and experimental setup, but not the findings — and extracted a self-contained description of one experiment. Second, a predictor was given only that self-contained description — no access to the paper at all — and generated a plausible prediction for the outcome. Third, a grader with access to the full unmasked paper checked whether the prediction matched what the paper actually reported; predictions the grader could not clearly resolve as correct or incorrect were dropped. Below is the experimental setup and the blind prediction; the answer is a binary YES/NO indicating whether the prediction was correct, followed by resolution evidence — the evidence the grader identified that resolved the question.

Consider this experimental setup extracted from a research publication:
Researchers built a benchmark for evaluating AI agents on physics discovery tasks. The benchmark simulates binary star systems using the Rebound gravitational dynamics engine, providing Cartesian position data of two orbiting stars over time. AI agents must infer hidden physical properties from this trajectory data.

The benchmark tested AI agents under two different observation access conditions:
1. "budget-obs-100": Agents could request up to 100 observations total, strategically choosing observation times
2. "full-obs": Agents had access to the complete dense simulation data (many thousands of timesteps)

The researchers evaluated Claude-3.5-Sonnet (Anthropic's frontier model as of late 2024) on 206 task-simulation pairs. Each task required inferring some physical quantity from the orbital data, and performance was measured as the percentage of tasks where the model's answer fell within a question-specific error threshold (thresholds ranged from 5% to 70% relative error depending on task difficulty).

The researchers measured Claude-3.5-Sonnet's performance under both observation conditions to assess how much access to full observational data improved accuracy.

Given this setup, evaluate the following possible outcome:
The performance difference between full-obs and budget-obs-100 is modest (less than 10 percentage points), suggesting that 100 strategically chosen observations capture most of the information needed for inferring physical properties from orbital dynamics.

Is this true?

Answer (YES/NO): NO